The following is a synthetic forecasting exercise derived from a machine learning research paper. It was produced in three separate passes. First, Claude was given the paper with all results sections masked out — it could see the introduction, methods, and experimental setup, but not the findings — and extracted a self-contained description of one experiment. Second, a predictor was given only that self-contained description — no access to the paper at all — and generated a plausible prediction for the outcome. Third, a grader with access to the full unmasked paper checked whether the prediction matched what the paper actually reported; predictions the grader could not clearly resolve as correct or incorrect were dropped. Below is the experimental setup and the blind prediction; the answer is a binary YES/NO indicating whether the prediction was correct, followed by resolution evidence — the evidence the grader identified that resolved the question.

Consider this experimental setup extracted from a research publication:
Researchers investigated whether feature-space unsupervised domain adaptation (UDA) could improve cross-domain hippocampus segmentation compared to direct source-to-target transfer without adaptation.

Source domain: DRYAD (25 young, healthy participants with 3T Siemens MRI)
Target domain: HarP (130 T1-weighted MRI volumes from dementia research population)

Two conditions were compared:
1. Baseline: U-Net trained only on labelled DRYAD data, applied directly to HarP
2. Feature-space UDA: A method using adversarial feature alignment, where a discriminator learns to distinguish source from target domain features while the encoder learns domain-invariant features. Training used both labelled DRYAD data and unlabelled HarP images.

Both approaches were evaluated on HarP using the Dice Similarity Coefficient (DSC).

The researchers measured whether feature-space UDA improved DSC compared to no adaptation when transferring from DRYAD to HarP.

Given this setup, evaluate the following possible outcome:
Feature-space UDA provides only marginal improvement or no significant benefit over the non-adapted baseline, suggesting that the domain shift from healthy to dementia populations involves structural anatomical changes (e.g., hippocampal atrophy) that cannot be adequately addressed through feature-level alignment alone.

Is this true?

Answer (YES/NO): NO